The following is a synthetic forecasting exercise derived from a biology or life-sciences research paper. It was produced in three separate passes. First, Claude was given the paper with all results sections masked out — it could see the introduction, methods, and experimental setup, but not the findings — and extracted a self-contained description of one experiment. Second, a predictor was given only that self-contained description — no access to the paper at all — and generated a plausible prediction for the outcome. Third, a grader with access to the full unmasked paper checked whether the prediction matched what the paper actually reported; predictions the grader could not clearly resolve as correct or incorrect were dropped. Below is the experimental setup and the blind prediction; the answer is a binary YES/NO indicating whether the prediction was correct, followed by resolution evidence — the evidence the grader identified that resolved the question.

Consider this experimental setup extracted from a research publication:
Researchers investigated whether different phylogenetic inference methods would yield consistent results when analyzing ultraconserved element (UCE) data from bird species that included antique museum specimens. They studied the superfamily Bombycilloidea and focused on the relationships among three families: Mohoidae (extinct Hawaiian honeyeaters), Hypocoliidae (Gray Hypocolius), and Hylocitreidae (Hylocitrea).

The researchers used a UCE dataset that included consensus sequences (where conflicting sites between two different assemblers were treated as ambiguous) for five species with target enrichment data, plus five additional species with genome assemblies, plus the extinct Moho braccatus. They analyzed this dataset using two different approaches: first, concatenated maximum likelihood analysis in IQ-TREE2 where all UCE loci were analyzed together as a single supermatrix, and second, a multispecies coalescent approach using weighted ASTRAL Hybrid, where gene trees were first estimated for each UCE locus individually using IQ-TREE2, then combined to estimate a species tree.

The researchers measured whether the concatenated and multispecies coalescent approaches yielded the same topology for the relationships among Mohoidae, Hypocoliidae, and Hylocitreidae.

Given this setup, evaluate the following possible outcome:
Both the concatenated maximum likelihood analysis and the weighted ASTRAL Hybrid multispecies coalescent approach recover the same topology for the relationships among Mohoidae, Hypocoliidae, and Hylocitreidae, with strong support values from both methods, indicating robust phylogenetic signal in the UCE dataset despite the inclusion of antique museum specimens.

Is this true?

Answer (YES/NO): NO